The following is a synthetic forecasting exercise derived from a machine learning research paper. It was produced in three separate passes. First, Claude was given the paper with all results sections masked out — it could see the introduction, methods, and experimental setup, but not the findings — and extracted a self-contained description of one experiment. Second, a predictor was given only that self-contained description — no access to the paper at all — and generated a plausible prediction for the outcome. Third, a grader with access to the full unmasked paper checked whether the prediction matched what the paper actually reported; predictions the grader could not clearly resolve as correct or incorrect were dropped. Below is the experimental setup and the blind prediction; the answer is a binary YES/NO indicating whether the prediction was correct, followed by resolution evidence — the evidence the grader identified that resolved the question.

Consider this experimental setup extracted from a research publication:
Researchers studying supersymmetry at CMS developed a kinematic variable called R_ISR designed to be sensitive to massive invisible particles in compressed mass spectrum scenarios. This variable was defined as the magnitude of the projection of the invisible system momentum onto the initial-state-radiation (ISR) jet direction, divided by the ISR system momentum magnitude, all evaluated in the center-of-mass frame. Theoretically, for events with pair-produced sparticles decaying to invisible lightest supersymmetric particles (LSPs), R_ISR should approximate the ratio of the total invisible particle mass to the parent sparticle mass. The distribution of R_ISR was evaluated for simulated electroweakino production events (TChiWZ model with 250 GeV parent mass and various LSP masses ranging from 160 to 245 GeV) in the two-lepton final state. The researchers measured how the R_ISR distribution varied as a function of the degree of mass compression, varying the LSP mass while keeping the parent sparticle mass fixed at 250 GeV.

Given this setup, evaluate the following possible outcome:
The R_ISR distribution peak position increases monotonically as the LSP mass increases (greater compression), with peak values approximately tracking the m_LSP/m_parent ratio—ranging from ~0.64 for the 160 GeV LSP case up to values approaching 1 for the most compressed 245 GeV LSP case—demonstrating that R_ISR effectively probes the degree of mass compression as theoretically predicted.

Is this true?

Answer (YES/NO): YES